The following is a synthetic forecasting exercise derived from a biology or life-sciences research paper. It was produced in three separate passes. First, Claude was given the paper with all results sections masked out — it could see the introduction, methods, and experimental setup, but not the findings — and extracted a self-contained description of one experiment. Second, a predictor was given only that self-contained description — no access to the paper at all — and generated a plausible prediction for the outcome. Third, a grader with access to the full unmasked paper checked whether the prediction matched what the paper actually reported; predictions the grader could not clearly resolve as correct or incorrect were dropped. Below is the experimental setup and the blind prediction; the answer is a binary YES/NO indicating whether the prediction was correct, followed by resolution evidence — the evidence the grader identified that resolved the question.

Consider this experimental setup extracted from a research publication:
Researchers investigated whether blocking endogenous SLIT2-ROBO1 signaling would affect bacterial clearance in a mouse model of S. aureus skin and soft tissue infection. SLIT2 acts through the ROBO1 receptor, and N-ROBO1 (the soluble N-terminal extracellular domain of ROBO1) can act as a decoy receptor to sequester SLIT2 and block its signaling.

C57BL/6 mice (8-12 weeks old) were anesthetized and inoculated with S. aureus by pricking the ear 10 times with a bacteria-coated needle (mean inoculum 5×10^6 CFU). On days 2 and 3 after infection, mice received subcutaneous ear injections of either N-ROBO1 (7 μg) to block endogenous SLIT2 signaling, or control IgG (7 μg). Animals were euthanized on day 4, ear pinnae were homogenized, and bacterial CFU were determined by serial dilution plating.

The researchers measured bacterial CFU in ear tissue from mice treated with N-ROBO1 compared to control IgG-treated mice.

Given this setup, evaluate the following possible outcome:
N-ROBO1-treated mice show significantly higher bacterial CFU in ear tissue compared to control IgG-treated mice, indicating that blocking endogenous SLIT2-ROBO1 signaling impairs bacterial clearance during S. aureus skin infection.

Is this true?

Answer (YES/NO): YES